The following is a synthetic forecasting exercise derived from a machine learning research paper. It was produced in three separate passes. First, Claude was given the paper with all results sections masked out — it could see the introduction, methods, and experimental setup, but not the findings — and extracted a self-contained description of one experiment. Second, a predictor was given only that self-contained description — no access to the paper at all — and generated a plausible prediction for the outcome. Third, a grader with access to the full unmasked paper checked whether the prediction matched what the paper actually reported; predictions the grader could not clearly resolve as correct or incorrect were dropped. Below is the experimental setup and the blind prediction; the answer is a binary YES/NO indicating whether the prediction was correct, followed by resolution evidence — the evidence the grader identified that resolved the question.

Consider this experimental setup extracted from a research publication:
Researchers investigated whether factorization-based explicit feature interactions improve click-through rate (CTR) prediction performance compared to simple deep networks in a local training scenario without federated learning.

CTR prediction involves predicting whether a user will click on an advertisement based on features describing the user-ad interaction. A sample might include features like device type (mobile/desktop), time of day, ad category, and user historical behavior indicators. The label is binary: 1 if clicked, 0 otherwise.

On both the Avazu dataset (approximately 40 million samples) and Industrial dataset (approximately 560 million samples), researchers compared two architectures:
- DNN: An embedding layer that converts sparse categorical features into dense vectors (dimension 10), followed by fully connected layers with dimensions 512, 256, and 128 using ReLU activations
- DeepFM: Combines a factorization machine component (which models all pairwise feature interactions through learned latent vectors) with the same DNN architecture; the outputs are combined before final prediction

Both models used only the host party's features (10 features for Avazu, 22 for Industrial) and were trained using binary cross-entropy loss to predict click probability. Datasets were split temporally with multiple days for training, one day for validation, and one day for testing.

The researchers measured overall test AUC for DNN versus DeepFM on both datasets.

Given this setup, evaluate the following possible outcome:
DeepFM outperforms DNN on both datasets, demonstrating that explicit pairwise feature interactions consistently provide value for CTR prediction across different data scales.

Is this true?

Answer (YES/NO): NO